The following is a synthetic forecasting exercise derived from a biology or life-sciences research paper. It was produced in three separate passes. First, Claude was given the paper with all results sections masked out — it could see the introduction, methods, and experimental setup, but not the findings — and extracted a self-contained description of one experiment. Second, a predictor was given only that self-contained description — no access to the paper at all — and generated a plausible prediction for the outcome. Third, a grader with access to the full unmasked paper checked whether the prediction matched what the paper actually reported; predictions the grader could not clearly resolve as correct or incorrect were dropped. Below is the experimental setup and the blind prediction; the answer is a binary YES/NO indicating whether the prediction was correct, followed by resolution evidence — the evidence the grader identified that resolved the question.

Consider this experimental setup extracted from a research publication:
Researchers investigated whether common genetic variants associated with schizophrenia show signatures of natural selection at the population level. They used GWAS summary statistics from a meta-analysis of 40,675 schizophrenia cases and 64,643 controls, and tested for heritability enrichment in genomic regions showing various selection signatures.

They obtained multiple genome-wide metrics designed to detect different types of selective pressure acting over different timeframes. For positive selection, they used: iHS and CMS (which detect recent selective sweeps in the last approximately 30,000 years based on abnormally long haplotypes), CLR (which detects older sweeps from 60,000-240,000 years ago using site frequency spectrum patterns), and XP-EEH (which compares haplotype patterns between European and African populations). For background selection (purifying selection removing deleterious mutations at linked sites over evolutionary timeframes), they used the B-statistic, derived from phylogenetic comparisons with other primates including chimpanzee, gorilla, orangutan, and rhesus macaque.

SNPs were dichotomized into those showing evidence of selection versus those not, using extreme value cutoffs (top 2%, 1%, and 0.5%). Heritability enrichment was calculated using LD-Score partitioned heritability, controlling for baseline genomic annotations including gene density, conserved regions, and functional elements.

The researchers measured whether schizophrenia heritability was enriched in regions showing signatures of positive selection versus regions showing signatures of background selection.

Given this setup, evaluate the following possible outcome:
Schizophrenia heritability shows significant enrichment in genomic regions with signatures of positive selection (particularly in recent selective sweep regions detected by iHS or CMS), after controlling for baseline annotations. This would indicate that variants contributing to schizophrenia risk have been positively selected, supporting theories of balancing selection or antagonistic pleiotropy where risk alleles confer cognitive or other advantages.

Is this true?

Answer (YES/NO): NO